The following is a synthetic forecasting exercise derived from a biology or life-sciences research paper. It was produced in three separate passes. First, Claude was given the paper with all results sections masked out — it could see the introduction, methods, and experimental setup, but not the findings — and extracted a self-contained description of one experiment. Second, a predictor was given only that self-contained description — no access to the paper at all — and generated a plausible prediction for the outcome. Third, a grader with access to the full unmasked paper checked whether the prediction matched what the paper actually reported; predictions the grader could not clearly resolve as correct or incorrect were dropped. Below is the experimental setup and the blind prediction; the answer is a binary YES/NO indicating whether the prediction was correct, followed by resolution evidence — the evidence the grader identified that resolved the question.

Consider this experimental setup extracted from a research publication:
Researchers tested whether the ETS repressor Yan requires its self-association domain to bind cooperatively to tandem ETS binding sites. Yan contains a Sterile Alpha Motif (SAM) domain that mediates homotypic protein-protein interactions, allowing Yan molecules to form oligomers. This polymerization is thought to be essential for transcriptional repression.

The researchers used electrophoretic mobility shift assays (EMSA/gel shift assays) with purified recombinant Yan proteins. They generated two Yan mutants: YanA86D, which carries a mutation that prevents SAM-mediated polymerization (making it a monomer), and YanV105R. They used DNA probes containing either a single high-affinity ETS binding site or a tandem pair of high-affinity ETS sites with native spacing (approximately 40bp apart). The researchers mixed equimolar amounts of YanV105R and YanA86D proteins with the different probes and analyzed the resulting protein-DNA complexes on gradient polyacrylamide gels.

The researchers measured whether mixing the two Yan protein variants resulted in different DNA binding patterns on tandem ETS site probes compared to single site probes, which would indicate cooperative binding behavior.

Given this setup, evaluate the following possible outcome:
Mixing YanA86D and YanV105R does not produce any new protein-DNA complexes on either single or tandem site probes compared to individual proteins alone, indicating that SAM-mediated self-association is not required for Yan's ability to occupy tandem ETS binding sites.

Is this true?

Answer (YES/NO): NO